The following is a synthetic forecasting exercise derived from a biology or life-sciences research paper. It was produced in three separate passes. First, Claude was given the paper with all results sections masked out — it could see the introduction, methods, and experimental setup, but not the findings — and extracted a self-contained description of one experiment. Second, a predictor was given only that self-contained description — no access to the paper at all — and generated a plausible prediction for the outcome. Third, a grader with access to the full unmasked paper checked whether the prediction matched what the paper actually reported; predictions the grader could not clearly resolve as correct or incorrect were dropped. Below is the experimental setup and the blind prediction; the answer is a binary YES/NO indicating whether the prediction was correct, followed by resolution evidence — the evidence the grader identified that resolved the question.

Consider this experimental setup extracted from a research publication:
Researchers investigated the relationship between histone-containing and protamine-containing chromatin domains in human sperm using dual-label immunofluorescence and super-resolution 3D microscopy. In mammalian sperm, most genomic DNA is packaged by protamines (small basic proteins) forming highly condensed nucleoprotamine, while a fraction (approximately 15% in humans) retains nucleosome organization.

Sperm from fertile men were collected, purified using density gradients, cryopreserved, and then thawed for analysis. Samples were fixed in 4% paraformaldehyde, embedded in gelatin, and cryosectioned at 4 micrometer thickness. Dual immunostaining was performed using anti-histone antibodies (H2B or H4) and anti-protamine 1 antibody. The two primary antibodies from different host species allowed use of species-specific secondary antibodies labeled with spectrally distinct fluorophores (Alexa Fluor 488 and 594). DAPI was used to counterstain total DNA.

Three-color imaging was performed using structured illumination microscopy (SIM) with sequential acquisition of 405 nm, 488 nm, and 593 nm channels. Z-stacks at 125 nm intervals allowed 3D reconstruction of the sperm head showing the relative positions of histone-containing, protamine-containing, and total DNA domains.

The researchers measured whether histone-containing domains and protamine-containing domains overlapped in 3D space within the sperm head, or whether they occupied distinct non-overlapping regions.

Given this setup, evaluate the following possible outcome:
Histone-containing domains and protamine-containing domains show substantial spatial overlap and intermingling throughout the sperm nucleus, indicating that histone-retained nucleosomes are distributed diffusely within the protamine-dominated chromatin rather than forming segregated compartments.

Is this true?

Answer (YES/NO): NO